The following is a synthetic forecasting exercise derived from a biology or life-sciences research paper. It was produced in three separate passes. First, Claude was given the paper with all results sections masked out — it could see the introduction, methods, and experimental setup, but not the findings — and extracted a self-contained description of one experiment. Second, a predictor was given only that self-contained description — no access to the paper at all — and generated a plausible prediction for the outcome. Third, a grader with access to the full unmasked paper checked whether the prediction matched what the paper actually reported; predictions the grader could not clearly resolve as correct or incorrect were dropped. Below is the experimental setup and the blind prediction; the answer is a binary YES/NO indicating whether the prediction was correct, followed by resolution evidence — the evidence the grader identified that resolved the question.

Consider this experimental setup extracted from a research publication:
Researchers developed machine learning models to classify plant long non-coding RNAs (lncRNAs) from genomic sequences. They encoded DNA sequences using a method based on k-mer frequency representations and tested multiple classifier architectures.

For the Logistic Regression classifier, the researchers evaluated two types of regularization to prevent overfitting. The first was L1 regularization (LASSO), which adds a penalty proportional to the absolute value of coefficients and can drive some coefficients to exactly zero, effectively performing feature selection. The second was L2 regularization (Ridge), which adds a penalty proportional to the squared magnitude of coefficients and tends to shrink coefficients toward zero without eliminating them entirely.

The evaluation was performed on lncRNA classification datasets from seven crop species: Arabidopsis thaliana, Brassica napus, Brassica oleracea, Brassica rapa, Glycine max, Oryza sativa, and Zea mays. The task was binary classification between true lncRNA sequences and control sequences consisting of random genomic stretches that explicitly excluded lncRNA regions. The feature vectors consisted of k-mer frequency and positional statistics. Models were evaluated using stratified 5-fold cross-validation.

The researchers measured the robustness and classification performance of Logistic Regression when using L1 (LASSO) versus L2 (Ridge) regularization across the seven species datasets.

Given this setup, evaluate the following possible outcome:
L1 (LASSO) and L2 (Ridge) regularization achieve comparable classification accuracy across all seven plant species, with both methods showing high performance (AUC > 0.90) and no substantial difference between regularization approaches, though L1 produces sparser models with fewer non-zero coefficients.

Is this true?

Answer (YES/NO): NO